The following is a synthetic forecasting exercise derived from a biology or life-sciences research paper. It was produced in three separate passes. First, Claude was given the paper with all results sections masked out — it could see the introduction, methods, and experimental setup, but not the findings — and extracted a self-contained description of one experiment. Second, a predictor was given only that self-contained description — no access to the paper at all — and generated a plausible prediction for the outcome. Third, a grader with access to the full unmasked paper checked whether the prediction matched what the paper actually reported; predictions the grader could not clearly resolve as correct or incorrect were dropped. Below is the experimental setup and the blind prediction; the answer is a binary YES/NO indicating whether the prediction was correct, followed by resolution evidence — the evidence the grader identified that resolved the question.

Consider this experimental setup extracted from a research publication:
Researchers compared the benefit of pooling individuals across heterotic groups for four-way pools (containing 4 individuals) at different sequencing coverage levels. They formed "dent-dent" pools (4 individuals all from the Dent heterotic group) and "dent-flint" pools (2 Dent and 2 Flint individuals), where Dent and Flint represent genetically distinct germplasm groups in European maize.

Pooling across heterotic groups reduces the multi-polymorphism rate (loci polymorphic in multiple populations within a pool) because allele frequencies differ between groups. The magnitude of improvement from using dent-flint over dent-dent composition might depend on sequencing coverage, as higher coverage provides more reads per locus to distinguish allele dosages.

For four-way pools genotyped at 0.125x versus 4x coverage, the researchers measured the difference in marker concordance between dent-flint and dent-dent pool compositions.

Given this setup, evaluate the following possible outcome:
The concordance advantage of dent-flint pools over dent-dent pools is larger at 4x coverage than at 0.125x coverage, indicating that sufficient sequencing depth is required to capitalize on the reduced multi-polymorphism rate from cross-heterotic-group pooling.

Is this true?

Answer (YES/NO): YES